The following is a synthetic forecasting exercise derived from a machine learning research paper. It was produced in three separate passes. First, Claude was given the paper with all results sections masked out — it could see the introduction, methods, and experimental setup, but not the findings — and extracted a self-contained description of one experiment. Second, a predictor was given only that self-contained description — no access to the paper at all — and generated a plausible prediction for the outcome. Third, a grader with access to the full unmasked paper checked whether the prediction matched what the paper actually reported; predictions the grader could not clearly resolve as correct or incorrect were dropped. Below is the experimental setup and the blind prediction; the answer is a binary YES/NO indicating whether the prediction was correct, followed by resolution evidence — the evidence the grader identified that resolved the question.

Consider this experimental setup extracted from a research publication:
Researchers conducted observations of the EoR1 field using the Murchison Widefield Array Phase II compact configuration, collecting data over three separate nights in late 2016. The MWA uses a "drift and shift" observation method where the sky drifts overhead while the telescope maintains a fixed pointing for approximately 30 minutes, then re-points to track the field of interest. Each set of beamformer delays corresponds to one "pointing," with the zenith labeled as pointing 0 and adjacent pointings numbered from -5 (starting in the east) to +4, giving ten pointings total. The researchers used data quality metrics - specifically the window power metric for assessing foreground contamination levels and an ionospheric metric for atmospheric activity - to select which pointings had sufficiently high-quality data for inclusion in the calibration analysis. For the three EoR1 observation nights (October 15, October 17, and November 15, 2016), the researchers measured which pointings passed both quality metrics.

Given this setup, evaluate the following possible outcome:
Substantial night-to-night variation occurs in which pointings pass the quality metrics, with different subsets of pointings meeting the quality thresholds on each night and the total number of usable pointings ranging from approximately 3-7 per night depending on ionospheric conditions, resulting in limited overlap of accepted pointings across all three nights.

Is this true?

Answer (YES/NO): NO